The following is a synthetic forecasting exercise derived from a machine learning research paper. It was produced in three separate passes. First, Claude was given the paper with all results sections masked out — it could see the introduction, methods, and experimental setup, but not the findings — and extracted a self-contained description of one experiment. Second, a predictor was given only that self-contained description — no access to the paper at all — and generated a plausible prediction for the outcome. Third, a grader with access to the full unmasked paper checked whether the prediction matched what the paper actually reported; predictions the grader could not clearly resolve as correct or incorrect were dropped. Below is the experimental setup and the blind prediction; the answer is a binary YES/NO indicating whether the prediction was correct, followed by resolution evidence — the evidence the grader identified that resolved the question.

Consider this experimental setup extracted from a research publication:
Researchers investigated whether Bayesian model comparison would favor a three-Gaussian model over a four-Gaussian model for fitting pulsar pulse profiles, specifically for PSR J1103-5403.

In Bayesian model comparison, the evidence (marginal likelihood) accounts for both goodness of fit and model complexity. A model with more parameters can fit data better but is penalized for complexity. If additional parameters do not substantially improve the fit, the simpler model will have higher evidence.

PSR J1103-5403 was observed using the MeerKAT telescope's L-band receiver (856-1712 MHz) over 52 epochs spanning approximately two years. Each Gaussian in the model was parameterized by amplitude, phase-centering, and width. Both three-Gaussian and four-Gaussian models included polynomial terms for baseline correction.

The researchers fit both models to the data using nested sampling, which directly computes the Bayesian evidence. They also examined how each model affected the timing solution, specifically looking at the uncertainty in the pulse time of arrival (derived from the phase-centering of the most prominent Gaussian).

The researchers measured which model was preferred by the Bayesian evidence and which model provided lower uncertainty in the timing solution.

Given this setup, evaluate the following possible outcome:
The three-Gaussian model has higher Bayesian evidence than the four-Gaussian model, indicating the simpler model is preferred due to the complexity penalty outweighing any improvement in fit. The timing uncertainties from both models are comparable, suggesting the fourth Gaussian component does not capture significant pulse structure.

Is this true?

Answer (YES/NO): NO